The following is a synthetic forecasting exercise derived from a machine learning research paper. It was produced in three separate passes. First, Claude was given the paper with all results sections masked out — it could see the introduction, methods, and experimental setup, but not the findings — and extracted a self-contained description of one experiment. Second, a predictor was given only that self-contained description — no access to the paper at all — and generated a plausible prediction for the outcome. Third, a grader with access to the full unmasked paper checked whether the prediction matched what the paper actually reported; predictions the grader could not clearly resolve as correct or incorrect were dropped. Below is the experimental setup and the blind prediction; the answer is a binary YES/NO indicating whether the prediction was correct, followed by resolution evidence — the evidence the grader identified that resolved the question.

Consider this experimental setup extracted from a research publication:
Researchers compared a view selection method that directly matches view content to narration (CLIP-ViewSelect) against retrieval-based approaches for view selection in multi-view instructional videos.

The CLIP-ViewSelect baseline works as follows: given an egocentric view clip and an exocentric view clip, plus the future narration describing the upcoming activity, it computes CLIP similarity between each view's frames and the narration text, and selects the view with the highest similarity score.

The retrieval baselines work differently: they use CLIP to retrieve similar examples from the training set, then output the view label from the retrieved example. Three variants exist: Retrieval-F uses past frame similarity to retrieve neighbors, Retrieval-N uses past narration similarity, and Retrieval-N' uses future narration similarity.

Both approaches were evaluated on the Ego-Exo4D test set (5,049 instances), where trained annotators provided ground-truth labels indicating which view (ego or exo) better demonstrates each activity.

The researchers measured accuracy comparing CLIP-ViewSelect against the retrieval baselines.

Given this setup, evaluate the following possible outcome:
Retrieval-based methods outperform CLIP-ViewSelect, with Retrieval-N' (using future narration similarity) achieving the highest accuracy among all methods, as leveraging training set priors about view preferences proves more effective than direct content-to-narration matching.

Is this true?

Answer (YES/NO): NO